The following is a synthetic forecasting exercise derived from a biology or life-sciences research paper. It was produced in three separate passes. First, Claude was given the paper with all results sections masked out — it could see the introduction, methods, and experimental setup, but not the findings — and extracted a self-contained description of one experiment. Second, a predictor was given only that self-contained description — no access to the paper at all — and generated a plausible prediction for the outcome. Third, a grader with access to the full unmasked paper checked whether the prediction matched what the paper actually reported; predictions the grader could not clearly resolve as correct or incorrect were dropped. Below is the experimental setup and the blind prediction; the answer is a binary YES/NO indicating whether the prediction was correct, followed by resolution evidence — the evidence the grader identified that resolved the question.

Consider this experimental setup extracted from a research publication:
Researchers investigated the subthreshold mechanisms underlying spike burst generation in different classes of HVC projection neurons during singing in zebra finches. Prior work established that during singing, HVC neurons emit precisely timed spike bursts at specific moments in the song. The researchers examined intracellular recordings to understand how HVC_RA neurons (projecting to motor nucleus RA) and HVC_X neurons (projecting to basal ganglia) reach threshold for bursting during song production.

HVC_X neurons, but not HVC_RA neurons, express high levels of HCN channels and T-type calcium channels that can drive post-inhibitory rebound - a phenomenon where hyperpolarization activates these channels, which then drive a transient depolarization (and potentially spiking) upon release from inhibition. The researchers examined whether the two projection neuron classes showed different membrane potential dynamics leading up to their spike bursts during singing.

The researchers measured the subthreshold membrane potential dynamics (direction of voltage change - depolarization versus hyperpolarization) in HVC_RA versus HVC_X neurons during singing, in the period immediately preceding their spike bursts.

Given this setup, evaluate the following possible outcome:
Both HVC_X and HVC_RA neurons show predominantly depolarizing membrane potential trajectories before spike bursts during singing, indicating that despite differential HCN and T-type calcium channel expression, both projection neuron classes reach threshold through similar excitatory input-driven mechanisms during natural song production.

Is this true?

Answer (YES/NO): NO